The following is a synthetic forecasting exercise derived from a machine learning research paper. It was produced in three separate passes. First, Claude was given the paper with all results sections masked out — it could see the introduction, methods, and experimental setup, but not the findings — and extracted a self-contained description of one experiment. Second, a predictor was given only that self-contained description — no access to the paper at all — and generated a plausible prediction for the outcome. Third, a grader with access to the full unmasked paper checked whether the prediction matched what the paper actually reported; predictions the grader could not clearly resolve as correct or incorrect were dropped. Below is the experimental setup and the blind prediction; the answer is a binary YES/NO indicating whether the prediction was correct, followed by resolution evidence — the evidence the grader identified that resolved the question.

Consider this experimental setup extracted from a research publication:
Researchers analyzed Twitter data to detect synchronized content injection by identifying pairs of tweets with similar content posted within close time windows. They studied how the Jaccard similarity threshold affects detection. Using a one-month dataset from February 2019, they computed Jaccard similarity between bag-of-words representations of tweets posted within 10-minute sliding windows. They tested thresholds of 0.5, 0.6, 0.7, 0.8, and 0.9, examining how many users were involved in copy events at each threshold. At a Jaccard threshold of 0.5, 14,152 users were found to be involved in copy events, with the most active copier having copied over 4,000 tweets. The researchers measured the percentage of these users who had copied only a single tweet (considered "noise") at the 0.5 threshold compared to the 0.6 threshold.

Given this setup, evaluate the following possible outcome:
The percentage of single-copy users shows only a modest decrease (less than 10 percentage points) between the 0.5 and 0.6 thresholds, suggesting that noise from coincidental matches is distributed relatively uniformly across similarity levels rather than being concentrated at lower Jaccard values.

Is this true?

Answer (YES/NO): NO